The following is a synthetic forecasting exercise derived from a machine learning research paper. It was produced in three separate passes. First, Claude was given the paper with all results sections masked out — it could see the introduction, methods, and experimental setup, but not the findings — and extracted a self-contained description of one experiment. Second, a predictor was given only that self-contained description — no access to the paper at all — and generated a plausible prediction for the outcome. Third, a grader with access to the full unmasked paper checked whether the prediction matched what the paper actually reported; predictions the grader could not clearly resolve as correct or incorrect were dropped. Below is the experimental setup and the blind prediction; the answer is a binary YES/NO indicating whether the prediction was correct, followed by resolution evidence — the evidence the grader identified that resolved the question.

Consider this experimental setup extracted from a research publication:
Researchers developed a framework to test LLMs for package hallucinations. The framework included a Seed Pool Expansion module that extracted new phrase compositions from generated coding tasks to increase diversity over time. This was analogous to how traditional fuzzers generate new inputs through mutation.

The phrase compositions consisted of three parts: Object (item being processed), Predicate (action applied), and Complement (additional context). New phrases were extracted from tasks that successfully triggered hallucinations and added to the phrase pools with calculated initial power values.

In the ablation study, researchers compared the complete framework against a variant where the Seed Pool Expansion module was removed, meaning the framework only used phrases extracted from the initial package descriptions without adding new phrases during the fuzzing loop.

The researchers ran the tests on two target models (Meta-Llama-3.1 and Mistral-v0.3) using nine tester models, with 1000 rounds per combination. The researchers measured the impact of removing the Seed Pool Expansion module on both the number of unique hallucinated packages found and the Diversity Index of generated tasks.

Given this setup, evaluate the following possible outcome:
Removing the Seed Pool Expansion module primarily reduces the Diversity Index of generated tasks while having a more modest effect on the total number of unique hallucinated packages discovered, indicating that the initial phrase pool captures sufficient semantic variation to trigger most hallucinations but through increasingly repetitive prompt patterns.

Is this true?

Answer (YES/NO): NO